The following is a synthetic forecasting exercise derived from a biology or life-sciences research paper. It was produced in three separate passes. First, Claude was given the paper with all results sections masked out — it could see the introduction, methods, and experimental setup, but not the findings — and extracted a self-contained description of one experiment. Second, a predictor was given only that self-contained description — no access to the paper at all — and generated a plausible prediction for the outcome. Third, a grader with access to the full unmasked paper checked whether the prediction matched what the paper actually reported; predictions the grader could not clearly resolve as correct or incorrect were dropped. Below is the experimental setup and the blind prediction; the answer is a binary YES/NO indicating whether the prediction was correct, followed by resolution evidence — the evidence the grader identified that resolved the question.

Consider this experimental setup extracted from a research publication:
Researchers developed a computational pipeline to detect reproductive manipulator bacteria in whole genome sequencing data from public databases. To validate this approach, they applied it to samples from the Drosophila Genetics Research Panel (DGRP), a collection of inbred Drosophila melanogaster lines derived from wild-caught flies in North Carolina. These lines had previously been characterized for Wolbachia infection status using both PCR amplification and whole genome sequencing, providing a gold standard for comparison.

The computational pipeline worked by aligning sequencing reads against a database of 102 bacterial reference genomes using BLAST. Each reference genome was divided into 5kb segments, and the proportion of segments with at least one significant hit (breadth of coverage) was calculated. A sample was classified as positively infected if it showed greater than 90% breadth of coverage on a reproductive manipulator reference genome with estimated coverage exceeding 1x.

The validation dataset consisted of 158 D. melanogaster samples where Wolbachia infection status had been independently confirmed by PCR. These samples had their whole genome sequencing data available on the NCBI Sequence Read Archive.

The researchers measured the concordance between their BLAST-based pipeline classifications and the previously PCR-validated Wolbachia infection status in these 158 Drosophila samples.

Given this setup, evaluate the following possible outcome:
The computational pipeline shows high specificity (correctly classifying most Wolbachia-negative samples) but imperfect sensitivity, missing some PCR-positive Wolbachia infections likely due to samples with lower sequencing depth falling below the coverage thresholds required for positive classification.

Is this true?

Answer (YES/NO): NO